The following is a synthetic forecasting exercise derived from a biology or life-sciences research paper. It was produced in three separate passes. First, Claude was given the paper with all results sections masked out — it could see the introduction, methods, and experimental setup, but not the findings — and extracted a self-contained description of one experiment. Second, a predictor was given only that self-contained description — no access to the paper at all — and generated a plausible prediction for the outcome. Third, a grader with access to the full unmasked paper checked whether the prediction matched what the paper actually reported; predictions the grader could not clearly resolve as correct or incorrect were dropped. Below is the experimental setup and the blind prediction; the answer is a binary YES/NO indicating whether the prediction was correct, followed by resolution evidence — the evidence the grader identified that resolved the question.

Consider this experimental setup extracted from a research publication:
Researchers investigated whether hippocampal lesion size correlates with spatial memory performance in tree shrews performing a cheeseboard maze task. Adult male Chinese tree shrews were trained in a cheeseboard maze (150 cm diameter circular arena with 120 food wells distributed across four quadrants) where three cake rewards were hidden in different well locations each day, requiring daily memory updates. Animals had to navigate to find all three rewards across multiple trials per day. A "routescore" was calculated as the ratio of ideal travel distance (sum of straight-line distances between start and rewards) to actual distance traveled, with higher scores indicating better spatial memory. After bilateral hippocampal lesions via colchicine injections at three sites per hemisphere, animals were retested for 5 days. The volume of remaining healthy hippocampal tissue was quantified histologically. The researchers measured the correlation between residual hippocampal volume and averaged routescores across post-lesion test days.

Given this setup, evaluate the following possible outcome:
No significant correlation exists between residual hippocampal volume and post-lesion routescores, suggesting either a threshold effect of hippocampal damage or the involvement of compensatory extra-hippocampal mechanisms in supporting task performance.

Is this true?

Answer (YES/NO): NO